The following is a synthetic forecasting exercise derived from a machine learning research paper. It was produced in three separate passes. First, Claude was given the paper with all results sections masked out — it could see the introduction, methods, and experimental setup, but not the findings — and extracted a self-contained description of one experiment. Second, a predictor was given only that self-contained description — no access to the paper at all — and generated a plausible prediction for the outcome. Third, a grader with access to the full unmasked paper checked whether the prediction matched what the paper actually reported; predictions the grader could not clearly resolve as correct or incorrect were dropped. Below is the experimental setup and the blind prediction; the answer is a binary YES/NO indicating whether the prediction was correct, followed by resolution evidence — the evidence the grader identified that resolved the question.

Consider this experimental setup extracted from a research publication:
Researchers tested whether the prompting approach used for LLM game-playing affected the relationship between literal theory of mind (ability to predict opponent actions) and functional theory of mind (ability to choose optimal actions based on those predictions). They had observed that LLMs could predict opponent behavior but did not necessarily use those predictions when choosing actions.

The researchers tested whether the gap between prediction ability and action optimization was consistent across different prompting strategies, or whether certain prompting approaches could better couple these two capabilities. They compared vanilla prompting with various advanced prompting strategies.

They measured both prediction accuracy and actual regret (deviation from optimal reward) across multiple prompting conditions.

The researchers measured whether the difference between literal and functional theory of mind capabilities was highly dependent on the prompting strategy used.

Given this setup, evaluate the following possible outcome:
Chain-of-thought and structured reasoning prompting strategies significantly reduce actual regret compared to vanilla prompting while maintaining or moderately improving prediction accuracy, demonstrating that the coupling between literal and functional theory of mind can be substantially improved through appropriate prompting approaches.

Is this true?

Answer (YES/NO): NO